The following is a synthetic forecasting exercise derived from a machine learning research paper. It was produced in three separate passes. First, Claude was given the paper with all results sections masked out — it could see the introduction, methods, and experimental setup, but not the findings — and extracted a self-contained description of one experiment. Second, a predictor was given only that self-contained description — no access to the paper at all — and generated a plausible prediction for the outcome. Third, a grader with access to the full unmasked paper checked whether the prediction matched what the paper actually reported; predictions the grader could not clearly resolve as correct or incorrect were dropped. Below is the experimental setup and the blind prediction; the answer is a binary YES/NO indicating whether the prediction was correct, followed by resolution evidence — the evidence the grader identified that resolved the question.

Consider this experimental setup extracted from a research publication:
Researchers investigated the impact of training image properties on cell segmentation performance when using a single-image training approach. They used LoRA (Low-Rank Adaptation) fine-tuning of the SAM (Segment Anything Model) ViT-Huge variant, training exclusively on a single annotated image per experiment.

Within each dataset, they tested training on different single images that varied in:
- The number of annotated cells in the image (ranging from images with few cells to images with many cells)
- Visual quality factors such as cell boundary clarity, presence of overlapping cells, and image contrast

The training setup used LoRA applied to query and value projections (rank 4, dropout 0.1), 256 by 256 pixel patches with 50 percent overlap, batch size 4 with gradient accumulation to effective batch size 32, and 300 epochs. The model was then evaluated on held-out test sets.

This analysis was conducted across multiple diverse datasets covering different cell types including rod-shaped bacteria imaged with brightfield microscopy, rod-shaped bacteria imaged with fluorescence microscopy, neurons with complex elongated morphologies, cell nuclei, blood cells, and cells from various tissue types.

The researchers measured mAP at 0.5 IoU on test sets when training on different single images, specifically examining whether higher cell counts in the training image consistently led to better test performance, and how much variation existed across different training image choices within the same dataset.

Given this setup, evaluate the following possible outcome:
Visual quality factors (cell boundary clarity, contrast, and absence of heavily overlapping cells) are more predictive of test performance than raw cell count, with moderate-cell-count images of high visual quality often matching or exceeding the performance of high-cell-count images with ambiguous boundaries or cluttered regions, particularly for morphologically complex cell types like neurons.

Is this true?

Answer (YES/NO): NO